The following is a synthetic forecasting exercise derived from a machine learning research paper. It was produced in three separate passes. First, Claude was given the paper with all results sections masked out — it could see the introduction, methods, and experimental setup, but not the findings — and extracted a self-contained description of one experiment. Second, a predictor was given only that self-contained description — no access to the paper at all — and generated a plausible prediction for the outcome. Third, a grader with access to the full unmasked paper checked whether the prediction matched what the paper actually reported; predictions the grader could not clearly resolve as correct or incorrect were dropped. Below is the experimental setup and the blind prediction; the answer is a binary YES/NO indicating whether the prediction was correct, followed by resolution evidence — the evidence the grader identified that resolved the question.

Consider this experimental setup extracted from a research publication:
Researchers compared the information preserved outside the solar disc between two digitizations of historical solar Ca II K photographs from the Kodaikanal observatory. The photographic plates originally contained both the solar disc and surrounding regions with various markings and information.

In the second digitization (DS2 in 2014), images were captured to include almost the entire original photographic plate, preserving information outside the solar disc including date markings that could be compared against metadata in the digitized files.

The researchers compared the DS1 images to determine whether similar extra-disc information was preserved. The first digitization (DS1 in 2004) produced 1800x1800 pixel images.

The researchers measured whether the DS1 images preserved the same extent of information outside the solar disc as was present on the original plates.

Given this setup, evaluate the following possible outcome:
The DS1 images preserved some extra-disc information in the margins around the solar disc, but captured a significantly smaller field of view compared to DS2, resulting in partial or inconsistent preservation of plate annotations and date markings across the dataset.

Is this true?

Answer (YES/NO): NO